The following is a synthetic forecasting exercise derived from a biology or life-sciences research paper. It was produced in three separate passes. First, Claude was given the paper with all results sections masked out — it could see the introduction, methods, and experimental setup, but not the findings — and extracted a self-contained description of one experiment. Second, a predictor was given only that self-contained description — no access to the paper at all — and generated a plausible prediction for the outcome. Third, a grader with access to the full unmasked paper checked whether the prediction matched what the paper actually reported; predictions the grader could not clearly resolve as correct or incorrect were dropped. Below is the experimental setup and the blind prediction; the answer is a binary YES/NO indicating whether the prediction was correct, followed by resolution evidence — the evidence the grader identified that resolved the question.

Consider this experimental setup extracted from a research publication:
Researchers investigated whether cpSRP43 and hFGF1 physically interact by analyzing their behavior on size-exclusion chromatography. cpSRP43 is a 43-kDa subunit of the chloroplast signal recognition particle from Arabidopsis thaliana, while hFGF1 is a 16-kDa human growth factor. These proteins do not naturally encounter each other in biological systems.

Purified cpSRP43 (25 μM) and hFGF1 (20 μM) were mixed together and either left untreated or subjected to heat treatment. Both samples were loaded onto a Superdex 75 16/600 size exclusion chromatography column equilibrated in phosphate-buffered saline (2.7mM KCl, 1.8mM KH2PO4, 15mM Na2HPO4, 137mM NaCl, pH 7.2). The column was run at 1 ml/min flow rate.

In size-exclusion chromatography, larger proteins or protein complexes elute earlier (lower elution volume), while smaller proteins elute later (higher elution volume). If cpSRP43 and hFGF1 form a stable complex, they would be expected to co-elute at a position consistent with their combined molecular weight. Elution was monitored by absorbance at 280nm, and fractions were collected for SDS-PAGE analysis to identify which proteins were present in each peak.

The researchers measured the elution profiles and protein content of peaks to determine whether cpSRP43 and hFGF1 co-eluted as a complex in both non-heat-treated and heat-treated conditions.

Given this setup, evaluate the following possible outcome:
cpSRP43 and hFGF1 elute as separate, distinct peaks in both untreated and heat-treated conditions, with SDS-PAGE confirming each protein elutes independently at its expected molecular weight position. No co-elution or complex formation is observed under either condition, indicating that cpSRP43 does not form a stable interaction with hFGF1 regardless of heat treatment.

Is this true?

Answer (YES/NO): NO